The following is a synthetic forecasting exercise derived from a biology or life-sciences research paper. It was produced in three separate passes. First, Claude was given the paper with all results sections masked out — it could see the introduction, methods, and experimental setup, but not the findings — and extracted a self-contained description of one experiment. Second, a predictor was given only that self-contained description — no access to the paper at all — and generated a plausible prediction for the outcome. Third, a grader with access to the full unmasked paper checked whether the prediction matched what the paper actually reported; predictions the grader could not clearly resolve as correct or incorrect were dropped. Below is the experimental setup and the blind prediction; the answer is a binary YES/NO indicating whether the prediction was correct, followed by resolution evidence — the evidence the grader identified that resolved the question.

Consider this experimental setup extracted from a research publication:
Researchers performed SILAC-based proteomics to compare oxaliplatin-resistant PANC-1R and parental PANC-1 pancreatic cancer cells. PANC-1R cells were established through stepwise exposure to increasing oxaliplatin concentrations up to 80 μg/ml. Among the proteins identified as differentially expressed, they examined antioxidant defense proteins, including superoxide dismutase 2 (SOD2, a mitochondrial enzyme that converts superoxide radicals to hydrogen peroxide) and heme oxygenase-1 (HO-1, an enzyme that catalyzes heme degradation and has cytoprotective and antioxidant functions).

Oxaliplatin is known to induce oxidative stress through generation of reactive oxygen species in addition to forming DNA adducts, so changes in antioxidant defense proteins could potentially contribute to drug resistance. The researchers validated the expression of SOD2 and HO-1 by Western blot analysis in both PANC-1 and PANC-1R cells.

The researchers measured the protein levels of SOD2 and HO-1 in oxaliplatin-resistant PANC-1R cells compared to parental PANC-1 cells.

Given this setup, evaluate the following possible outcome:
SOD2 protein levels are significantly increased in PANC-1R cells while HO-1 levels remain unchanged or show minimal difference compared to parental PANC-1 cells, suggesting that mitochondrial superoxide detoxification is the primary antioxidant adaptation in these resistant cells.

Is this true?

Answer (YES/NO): NO